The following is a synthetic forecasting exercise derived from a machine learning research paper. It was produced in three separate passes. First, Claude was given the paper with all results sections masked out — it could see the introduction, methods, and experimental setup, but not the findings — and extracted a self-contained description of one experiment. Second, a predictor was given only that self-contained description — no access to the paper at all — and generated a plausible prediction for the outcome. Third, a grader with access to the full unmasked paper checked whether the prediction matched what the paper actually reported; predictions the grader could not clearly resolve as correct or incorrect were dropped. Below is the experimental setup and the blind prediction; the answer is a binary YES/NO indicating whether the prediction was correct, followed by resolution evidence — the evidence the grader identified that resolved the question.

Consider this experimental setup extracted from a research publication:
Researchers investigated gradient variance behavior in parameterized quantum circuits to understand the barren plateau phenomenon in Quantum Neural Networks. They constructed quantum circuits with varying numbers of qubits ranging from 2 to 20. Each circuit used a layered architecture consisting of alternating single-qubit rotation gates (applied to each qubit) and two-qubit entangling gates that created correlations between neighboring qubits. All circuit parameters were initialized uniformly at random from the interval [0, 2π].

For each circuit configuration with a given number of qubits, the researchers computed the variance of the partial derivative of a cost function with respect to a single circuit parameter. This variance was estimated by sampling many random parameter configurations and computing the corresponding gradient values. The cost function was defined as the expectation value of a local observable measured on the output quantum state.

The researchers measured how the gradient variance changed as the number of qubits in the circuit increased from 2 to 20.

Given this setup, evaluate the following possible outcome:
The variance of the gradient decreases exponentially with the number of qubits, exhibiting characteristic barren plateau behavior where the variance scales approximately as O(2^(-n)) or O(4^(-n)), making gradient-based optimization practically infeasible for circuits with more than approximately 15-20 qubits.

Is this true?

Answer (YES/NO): YES